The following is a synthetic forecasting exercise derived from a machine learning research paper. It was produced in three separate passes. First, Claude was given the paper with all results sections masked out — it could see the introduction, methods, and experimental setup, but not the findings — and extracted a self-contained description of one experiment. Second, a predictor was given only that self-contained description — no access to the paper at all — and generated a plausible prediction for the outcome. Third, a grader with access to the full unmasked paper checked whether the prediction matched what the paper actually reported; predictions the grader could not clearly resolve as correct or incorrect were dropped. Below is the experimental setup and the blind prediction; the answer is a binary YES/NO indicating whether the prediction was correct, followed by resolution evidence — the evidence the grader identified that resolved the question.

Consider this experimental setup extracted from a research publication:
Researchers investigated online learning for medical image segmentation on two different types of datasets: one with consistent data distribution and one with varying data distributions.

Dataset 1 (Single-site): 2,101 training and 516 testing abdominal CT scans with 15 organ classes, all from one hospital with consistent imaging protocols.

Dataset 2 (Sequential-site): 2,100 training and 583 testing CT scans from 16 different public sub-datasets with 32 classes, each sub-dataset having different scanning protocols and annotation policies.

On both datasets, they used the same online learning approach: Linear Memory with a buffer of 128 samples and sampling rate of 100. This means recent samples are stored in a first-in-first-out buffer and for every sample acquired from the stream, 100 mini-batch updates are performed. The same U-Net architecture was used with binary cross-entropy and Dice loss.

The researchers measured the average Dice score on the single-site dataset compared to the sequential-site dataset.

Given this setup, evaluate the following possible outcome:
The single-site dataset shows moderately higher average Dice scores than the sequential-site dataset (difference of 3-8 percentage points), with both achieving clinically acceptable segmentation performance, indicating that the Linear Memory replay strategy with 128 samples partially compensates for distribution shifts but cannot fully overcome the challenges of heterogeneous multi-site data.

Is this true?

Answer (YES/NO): NO